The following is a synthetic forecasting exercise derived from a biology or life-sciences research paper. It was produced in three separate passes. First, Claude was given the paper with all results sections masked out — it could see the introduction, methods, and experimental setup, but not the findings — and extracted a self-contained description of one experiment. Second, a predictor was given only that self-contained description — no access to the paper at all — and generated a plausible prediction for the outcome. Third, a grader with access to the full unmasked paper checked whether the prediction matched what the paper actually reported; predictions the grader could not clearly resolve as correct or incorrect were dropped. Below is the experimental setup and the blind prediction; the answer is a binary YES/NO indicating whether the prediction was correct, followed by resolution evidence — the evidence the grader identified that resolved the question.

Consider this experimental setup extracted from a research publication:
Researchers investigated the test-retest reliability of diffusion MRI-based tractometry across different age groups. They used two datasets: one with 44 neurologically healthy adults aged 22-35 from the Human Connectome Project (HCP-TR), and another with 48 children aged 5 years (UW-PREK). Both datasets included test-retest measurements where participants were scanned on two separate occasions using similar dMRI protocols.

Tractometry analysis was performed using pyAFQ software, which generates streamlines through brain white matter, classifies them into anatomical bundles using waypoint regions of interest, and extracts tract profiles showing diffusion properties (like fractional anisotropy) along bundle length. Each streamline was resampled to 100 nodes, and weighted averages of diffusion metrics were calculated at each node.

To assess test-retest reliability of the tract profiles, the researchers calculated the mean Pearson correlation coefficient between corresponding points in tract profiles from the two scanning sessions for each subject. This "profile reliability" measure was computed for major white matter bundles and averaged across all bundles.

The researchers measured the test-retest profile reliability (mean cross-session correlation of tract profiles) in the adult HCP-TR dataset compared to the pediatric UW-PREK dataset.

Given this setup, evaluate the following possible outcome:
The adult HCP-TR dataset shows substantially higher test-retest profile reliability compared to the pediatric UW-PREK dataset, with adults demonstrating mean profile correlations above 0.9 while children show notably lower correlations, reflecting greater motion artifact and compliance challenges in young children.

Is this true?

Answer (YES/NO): NO